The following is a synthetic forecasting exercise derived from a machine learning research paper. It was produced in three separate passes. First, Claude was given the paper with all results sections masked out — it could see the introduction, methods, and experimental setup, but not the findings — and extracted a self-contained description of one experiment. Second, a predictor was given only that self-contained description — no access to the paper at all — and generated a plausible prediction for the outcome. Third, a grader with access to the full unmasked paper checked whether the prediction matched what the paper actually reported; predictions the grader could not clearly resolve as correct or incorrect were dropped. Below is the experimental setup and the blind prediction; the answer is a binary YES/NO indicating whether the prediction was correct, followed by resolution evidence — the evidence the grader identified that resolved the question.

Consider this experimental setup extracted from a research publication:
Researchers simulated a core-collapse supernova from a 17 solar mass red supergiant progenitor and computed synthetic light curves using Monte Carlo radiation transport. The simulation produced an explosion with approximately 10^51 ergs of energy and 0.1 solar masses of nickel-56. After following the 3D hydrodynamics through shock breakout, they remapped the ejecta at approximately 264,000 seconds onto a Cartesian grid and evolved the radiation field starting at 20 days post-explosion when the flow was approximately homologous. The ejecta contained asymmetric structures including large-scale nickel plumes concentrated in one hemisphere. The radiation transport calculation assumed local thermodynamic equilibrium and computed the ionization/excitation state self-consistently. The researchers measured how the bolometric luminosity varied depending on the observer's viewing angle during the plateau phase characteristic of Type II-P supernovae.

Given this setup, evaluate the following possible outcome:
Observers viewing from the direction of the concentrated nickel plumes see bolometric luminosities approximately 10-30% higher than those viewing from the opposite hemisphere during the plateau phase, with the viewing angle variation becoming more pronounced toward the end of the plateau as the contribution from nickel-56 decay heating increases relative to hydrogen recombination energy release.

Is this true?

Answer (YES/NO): NO